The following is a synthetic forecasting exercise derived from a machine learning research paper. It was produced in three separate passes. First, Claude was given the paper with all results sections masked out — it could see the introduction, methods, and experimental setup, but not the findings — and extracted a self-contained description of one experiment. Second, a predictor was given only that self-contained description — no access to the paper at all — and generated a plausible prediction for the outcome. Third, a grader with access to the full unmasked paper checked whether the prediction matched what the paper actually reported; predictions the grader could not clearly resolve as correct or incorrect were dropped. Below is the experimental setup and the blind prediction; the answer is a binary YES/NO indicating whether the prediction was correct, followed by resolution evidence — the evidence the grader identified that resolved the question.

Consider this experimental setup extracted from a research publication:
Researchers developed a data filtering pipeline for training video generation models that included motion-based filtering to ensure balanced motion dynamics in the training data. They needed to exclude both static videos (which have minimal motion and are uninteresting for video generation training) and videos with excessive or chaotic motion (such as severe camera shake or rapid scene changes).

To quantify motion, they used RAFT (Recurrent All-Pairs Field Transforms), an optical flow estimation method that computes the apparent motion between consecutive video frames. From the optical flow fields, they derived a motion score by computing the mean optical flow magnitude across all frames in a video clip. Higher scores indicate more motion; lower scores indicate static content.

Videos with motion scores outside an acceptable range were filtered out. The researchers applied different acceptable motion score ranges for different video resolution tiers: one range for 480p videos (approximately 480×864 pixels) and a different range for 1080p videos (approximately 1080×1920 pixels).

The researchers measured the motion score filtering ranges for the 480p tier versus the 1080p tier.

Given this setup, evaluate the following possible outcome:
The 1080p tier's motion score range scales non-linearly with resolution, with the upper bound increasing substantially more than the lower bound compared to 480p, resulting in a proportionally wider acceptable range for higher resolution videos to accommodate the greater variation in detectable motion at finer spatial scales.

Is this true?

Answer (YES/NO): NO